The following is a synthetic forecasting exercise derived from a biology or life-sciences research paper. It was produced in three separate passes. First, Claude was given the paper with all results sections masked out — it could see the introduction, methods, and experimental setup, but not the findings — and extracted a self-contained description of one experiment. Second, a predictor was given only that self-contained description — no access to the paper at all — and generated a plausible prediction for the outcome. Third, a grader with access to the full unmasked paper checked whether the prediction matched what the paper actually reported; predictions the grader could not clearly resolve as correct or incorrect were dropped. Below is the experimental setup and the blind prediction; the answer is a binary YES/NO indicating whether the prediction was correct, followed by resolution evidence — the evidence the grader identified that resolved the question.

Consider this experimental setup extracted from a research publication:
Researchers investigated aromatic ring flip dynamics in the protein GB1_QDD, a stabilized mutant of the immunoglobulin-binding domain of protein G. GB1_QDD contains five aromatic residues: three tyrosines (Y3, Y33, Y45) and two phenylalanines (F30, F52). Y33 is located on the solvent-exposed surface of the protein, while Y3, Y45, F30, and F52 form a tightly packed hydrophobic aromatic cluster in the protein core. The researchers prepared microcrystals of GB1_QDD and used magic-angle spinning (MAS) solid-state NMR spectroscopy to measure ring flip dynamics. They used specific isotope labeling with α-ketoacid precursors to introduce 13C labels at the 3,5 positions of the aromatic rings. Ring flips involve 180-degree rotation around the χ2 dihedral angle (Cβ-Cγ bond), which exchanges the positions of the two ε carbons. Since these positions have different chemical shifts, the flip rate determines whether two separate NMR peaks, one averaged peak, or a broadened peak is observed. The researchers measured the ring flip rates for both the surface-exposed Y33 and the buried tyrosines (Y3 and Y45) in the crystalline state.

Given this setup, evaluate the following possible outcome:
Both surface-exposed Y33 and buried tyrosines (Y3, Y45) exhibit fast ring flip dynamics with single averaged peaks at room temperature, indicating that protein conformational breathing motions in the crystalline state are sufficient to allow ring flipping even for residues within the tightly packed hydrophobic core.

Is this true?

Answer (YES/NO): NO